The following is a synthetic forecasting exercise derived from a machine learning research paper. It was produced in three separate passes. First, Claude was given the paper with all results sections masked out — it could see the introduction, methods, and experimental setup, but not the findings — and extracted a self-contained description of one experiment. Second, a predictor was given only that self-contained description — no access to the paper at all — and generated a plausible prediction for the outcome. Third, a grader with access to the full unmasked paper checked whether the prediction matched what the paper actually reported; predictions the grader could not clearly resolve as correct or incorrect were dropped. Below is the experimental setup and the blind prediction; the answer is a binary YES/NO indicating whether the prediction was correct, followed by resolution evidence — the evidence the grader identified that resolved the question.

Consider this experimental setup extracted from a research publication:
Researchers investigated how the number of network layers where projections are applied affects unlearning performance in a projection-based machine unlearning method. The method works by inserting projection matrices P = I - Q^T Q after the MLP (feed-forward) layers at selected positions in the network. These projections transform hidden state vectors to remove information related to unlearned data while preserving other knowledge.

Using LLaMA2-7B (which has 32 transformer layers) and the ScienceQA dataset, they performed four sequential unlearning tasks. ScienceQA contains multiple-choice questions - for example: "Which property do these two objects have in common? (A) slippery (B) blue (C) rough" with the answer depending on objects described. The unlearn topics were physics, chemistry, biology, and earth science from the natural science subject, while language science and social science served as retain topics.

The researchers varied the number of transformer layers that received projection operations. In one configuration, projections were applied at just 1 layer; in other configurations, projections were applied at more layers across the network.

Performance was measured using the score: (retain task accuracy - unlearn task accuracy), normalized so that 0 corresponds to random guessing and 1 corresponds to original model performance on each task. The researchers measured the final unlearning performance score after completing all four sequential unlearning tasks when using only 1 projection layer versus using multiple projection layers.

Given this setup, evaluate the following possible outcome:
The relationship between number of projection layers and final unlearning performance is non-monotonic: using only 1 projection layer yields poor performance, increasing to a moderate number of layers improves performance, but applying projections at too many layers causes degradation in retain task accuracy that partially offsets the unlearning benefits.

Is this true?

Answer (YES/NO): NO